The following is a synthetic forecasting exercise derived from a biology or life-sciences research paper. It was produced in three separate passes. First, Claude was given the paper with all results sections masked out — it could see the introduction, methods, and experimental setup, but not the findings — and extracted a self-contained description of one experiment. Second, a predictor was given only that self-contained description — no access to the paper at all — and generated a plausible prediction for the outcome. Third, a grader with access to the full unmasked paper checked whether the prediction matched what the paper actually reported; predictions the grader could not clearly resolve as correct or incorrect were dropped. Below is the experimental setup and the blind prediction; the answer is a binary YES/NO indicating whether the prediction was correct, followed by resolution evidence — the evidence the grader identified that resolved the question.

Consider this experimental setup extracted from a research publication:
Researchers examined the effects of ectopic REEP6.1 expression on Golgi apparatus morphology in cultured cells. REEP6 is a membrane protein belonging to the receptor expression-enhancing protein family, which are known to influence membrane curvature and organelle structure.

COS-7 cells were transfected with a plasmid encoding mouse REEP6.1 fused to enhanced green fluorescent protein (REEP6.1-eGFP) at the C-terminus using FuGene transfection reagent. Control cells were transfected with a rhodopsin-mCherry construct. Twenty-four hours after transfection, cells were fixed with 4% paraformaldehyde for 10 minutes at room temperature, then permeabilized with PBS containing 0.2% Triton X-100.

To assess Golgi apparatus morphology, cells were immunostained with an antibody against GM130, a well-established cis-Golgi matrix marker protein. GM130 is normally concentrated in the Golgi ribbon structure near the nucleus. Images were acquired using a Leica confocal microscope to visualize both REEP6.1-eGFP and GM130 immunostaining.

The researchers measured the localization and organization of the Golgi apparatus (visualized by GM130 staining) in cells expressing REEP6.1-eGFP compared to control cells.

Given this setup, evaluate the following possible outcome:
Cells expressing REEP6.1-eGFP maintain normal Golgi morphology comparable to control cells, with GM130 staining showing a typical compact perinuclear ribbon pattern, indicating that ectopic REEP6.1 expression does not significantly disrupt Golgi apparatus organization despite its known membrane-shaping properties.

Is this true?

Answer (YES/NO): NO